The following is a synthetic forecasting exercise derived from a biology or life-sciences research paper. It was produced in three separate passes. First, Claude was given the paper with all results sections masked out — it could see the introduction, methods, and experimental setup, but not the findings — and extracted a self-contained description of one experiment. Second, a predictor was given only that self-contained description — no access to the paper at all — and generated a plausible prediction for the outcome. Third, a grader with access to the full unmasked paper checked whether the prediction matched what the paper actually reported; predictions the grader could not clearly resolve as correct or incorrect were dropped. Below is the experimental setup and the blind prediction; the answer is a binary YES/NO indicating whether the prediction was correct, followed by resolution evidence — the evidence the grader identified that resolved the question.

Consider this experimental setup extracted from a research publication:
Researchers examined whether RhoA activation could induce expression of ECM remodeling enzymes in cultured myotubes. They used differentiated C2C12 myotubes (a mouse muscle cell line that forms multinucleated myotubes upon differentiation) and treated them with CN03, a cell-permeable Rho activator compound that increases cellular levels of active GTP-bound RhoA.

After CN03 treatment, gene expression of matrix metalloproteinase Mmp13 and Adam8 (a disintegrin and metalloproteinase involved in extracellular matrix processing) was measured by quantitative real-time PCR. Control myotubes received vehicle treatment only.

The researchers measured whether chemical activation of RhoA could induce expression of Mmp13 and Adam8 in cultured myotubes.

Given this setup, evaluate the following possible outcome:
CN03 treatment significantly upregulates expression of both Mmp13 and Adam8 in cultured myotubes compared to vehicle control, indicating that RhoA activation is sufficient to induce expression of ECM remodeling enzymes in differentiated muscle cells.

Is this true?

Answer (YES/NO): YES